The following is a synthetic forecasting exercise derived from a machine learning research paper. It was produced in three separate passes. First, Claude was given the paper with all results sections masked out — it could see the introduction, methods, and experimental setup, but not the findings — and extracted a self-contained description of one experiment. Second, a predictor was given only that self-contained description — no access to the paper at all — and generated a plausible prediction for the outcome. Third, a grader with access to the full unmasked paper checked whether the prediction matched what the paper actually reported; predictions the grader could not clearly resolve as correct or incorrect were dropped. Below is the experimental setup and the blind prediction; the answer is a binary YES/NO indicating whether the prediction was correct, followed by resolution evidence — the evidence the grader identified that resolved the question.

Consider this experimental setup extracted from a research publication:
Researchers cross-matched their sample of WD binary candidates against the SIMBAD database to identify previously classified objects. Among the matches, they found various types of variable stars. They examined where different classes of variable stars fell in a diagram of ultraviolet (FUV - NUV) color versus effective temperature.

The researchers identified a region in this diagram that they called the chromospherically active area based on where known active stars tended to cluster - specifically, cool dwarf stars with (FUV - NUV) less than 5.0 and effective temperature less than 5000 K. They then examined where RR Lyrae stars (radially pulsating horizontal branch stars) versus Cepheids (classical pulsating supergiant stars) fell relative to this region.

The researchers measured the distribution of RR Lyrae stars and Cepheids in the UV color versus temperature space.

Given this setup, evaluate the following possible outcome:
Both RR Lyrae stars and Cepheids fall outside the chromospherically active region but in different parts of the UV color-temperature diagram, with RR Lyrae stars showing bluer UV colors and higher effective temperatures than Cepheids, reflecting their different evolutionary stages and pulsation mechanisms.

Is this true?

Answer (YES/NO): NO